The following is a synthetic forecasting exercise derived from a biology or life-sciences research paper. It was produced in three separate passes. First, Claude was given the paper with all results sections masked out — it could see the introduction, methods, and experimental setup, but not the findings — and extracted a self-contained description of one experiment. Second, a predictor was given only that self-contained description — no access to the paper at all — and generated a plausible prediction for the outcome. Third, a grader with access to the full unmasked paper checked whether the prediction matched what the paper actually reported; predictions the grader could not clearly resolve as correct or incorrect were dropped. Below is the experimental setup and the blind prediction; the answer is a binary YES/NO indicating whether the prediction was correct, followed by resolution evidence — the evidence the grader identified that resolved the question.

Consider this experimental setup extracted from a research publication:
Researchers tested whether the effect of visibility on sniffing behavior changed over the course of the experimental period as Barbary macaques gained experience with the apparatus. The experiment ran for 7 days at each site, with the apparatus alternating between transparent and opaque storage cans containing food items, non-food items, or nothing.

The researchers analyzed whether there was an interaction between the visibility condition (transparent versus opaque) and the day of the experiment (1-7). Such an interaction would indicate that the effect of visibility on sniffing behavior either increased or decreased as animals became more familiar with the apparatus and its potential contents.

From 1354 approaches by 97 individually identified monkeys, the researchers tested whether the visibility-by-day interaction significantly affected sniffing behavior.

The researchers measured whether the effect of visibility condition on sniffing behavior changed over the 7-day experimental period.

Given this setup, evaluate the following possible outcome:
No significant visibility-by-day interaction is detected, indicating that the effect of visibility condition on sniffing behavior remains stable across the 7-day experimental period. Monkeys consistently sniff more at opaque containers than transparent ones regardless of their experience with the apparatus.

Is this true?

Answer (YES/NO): NO